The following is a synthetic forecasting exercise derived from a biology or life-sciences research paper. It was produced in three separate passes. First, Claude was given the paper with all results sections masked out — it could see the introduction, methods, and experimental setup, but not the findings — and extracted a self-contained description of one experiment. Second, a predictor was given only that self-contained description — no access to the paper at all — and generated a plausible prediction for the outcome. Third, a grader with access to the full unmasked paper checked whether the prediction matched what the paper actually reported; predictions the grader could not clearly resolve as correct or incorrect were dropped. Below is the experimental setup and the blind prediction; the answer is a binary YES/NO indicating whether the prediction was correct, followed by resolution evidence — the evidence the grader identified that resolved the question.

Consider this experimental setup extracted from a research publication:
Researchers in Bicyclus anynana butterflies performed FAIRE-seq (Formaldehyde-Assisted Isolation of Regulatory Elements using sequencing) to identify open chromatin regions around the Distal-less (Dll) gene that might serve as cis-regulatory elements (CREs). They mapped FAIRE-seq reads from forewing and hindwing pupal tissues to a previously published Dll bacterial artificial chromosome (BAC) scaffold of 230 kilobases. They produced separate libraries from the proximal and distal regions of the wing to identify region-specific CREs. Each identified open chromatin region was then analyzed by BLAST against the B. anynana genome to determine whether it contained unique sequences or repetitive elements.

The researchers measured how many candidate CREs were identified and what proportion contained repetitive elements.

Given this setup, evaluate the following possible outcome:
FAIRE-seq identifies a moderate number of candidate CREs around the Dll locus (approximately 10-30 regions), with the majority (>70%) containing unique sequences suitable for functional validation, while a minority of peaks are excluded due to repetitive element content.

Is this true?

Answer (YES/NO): NO